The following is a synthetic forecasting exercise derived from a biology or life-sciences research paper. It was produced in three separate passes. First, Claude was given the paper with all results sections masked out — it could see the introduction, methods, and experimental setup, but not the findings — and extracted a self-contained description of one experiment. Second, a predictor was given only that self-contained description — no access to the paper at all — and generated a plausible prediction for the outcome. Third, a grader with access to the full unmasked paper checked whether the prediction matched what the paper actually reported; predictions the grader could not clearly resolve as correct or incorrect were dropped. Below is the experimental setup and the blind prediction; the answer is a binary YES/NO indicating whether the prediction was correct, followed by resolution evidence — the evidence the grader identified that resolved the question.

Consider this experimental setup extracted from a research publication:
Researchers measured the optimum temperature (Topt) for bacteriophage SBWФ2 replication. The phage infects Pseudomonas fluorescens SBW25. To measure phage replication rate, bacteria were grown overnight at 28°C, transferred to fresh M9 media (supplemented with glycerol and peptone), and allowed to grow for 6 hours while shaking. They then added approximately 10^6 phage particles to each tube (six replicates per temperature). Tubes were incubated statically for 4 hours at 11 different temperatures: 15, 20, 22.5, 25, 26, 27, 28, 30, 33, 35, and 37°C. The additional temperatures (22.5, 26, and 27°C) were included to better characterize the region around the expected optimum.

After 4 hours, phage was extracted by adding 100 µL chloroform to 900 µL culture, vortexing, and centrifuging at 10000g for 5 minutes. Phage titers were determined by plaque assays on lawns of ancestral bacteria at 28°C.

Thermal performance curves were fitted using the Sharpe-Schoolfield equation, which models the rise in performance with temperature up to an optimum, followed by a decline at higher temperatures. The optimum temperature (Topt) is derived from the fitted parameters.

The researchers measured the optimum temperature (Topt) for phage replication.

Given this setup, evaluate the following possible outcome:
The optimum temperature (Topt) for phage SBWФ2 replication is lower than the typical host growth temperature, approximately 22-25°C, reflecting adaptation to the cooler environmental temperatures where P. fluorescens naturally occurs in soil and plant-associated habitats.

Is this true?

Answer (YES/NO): NO